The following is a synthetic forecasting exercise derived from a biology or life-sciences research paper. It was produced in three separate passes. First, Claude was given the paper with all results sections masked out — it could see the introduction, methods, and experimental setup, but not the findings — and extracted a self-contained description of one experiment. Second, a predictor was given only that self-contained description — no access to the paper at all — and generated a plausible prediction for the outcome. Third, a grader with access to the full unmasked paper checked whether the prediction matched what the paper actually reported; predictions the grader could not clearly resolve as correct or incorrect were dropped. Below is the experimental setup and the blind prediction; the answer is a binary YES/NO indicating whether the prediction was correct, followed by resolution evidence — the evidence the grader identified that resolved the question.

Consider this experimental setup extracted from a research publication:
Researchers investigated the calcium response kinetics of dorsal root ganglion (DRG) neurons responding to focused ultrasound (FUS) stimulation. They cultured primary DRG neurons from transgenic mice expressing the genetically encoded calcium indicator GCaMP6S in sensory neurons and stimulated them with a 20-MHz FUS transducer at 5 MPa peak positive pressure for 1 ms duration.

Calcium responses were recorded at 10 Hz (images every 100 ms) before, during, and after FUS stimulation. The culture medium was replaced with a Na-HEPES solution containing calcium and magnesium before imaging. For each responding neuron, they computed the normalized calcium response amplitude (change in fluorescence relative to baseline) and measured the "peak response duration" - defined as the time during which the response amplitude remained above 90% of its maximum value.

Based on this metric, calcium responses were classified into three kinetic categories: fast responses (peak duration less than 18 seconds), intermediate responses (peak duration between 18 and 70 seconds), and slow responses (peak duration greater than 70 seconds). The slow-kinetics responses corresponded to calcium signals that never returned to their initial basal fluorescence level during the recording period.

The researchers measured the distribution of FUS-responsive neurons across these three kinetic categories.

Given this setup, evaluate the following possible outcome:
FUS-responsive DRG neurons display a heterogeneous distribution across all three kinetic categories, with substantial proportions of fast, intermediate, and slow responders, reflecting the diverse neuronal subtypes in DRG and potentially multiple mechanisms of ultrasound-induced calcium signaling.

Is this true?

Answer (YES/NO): YES